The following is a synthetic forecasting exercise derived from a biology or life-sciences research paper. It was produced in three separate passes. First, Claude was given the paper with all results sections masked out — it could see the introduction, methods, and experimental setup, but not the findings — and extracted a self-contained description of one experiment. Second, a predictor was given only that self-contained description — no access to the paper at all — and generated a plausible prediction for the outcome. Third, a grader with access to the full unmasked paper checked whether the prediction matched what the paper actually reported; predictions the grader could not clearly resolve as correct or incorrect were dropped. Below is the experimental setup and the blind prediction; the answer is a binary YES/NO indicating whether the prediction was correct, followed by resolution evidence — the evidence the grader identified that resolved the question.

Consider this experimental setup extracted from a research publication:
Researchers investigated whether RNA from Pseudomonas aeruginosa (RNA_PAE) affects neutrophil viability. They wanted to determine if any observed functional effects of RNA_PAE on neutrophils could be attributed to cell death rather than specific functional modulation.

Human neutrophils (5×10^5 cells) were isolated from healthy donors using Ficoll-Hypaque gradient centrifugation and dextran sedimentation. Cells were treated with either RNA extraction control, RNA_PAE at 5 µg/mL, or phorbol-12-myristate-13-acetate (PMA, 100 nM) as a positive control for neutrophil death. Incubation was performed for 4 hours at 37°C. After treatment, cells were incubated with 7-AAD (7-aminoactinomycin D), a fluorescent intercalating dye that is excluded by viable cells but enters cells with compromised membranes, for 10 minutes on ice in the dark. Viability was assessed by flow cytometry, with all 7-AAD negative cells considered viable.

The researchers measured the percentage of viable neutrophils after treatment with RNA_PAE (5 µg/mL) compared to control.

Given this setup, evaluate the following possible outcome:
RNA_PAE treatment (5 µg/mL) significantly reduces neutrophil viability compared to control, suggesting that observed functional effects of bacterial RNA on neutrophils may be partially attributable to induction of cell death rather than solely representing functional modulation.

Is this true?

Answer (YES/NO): NO